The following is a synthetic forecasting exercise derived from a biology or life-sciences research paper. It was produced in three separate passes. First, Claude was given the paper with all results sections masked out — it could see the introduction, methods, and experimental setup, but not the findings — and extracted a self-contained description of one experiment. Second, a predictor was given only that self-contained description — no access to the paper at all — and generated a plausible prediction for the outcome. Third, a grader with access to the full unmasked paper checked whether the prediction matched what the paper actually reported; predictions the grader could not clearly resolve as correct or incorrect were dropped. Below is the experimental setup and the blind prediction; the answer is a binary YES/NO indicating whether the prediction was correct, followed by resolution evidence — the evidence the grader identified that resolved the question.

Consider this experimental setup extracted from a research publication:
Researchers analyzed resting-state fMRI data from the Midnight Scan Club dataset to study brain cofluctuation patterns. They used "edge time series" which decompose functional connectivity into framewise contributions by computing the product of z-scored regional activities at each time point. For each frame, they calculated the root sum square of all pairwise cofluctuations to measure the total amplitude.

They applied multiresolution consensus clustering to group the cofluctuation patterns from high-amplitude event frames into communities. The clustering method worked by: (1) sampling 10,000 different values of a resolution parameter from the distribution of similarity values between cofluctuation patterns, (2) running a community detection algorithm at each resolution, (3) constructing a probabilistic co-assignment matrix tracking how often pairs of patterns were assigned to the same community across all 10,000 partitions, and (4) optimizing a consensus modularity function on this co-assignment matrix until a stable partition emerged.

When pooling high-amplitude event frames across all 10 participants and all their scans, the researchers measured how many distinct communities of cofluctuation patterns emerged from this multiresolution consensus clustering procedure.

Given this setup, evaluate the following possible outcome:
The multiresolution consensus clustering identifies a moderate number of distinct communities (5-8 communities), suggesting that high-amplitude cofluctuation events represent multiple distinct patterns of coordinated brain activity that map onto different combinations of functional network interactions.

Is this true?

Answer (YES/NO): NO